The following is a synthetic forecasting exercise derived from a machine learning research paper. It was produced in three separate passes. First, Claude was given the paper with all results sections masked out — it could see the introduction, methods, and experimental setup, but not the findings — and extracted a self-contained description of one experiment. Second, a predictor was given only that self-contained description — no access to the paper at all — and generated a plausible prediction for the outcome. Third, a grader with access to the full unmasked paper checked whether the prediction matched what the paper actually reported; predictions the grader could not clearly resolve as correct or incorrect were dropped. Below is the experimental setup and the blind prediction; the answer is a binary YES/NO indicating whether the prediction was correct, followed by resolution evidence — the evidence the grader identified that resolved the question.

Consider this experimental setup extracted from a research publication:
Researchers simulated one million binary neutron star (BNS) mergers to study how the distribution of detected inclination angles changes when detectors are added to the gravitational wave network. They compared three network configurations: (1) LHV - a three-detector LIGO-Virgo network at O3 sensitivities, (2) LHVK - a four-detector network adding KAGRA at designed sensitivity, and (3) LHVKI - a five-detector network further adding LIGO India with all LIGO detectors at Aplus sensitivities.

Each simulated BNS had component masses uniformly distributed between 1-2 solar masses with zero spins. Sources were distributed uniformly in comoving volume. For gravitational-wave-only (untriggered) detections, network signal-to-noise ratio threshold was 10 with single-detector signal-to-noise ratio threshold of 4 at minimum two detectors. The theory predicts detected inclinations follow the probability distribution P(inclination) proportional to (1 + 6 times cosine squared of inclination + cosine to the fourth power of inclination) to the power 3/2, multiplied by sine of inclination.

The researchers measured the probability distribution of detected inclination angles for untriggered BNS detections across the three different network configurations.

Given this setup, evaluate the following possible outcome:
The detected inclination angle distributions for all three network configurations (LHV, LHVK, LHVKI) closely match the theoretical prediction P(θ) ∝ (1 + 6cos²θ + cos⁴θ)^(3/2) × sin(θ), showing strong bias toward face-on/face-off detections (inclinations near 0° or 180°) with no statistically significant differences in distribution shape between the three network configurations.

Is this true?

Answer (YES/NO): YES